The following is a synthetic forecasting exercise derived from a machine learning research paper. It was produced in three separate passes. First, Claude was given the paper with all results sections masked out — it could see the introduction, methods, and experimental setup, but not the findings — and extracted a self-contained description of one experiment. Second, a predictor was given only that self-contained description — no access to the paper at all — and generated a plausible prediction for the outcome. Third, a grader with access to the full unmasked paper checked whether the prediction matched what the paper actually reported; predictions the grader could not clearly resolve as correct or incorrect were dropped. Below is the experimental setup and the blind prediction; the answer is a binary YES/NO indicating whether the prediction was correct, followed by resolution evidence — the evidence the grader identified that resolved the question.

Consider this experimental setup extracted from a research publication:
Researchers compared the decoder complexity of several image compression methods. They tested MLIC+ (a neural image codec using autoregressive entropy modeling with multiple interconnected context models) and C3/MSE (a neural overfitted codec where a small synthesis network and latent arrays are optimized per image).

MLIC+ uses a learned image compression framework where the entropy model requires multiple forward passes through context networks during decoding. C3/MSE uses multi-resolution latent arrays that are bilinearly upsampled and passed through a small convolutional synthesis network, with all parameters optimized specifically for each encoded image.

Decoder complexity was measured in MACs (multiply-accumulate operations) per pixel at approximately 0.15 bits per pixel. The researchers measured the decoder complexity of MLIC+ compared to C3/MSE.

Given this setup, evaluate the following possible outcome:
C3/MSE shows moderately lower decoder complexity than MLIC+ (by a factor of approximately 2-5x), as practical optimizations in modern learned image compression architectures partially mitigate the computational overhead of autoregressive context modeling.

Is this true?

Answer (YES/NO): NO